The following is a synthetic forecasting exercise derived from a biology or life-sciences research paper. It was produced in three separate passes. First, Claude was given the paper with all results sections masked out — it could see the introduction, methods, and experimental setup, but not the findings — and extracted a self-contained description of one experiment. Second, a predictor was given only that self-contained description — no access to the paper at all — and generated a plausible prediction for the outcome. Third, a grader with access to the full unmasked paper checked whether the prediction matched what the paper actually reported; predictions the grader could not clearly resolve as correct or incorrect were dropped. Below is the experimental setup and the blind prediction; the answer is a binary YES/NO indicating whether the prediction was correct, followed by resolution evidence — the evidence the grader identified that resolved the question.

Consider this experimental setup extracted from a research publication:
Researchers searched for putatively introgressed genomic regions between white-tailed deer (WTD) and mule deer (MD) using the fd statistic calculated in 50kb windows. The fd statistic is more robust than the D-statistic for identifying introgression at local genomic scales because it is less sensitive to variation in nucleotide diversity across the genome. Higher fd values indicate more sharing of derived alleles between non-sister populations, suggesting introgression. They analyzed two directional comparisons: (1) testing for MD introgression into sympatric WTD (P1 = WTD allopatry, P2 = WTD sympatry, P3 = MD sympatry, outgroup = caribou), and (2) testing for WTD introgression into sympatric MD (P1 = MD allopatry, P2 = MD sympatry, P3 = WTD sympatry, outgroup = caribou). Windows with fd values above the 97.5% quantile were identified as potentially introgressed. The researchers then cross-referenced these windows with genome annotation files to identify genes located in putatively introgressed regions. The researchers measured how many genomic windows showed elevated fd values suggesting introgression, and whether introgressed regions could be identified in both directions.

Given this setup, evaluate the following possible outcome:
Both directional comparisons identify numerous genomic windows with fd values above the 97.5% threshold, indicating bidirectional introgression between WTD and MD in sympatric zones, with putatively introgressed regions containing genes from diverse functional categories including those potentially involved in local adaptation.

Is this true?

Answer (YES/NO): NO